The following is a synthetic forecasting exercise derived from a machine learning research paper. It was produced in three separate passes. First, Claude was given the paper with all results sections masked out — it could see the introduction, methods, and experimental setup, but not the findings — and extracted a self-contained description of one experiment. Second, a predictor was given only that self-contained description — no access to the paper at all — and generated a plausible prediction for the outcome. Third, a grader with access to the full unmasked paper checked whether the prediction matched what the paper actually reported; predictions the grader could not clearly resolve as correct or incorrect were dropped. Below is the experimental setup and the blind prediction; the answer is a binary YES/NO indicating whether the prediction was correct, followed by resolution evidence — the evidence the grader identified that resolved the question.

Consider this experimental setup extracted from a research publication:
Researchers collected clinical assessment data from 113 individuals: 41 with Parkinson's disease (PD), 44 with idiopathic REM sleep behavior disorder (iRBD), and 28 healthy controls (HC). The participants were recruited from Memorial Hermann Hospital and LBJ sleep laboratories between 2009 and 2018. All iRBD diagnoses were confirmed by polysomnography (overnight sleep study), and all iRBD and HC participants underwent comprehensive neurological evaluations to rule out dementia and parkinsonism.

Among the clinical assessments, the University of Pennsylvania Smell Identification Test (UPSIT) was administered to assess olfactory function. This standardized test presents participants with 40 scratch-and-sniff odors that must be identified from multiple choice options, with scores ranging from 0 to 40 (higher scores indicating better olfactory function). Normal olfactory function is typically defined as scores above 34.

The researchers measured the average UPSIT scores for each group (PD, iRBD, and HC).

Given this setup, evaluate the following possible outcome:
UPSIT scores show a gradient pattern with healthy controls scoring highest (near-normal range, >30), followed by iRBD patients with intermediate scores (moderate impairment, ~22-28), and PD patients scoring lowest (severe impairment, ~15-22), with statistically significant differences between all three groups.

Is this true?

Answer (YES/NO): NO